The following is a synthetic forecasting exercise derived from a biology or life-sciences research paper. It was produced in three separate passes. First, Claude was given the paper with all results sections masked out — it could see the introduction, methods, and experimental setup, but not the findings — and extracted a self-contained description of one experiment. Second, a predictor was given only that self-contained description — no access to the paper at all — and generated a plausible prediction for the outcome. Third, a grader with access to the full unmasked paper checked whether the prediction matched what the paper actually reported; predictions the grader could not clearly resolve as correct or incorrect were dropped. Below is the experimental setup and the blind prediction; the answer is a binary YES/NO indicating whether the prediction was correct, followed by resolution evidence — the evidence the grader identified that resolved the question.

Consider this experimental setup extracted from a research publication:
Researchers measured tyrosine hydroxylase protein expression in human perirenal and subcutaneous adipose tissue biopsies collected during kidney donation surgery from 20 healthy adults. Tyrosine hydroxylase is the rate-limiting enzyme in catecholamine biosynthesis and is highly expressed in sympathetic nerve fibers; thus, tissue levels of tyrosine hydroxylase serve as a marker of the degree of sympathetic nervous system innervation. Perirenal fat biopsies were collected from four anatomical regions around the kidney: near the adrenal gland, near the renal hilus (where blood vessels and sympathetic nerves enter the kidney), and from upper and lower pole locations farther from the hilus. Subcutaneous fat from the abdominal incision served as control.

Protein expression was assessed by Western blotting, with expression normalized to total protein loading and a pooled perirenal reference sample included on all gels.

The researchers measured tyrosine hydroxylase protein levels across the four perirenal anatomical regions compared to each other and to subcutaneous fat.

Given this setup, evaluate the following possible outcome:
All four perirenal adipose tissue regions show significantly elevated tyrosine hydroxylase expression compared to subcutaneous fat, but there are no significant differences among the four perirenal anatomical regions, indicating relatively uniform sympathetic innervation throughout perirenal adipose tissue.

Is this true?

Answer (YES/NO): NO